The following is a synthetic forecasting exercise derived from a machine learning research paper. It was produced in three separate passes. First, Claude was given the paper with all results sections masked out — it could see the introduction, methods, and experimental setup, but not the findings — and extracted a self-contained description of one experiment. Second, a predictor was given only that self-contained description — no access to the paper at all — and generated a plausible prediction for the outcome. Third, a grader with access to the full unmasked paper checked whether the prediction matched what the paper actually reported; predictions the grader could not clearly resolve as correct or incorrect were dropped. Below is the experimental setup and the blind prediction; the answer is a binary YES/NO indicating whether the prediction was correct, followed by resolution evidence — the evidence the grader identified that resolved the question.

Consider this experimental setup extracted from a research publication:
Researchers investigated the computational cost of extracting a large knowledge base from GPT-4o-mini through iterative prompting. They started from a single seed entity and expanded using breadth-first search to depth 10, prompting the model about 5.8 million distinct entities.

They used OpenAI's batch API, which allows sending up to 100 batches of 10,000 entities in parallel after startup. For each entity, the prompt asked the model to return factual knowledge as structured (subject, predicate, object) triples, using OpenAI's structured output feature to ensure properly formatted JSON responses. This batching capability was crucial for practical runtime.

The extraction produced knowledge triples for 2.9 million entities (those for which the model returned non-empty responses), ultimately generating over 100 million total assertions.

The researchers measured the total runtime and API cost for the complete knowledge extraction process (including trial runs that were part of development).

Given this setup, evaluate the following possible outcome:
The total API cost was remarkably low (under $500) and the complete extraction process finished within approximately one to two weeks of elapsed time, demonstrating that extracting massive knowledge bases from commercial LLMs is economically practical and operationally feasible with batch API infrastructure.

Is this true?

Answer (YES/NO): NO